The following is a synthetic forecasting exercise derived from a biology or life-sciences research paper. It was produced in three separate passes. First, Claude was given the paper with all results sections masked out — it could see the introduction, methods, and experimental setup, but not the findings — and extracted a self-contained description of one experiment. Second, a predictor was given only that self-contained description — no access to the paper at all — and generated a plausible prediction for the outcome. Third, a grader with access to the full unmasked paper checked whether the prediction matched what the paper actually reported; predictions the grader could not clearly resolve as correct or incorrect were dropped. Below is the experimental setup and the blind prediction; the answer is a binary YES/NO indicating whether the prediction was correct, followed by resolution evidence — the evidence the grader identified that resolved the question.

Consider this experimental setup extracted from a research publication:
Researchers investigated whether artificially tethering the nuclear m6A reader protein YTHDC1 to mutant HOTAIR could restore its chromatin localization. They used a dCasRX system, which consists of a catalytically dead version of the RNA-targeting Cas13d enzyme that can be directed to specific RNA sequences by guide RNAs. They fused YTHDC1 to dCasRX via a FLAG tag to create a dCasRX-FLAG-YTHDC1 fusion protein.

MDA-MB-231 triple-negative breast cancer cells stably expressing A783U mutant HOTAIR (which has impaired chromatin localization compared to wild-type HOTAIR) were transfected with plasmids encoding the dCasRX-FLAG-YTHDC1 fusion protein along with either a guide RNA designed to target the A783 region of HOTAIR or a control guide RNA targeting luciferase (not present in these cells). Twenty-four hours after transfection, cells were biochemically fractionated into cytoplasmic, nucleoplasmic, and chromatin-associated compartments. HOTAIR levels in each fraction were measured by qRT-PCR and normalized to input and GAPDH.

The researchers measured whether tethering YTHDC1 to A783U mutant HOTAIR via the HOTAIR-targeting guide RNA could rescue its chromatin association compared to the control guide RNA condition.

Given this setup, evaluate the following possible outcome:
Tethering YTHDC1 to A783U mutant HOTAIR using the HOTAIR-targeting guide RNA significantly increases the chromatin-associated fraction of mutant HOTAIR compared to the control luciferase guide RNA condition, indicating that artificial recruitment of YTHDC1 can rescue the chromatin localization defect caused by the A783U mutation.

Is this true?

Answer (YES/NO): YES